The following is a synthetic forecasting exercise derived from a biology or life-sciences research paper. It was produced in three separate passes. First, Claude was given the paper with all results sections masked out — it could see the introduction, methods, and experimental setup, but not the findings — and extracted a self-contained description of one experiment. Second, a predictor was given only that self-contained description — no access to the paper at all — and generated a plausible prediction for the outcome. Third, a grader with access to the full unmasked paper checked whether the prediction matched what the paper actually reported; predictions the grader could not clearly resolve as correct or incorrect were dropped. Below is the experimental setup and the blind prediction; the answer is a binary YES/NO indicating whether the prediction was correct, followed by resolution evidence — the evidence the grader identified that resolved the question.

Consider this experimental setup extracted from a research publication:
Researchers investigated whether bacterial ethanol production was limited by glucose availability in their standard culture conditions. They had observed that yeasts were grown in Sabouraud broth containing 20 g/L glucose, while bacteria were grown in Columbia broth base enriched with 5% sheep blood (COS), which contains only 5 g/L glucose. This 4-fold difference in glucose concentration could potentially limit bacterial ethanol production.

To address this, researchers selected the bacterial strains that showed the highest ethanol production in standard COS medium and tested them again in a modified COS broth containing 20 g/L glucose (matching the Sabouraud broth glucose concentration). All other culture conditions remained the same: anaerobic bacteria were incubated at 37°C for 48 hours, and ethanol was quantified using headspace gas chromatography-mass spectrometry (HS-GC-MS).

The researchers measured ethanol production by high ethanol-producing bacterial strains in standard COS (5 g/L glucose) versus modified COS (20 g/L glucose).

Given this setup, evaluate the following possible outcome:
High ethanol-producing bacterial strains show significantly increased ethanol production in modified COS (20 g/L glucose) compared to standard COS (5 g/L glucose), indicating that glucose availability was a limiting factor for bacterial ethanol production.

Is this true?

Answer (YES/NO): NO